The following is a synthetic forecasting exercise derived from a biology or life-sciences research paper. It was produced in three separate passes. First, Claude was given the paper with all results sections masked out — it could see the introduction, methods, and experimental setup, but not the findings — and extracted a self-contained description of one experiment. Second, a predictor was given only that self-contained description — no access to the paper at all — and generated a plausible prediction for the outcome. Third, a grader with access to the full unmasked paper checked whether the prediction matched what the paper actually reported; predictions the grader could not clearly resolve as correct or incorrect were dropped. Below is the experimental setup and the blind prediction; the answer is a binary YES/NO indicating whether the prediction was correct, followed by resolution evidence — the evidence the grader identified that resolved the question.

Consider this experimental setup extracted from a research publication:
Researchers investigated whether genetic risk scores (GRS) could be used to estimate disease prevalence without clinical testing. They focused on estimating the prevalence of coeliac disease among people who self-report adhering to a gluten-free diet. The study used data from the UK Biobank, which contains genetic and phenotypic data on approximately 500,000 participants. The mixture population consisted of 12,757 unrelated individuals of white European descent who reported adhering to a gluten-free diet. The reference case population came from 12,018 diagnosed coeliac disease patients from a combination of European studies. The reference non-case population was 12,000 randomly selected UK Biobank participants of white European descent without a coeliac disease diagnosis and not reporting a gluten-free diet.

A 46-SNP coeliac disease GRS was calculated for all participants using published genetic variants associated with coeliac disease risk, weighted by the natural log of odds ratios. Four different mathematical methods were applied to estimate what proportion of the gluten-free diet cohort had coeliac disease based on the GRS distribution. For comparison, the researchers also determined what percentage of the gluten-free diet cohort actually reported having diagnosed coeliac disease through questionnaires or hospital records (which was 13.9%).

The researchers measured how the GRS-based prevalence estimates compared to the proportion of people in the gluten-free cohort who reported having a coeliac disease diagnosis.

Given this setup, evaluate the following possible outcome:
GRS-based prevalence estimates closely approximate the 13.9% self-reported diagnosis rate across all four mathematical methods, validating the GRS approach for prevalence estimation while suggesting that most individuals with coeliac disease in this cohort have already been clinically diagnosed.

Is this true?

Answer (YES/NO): YES